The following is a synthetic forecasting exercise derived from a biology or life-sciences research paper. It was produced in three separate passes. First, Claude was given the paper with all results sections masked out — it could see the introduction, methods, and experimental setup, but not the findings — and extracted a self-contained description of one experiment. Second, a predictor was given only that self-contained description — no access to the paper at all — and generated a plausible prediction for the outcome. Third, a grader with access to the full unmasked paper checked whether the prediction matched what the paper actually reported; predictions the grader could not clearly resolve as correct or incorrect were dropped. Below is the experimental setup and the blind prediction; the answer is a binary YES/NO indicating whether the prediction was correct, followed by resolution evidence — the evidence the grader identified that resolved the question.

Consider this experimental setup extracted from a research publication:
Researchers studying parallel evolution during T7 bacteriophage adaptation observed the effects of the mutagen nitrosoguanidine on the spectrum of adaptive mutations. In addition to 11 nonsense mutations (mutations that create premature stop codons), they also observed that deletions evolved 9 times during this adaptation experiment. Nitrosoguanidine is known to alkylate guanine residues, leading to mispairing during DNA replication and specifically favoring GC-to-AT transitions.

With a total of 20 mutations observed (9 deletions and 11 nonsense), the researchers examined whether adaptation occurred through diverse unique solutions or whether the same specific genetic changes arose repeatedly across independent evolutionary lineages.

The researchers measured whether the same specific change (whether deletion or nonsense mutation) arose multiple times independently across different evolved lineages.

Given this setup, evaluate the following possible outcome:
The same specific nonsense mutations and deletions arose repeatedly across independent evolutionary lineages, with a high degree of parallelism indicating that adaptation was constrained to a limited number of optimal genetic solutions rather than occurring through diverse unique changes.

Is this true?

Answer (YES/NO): YES